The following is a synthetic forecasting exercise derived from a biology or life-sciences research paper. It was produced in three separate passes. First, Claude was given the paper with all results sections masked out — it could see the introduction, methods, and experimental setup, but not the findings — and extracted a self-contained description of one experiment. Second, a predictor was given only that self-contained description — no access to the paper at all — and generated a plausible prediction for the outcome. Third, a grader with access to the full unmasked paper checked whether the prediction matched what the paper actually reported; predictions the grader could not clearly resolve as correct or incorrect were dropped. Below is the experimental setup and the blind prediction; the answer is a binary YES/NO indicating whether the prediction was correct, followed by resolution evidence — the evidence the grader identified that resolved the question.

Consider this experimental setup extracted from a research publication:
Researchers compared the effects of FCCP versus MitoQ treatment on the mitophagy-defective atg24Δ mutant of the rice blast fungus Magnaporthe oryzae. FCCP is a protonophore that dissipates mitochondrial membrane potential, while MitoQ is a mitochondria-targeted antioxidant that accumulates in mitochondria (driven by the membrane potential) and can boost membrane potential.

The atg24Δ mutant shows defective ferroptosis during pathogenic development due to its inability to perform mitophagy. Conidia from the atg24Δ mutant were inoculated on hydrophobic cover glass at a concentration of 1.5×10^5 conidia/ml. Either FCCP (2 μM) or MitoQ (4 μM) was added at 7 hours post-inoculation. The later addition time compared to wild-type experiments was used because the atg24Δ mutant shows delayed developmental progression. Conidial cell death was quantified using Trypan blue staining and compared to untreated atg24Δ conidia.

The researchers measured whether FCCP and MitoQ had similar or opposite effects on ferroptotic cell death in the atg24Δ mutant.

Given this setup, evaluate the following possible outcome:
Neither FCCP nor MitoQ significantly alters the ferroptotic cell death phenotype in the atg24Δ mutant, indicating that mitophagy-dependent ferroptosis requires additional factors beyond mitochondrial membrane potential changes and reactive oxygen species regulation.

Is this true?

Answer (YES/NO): NO